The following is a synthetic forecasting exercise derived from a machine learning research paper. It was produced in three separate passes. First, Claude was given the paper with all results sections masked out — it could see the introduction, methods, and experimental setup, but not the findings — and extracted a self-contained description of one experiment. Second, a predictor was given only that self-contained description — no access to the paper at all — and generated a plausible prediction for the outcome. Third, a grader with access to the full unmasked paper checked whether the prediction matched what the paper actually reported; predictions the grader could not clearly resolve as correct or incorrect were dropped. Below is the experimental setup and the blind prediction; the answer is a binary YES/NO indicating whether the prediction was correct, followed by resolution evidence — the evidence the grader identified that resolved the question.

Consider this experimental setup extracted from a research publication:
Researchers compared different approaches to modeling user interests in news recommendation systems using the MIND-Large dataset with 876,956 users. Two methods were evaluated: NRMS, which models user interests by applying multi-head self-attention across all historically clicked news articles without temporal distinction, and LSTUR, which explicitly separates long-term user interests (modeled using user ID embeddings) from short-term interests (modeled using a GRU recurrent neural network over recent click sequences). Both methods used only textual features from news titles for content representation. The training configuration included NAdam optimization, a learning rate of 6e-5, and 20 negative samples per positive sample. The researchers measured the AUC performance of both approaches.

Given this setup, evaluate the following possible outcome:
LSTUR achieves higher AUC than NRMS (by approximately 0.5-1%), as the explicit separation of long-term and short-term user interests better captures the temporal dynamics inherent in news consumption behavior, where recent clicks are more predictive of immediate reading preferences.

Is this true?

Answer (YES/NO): YES